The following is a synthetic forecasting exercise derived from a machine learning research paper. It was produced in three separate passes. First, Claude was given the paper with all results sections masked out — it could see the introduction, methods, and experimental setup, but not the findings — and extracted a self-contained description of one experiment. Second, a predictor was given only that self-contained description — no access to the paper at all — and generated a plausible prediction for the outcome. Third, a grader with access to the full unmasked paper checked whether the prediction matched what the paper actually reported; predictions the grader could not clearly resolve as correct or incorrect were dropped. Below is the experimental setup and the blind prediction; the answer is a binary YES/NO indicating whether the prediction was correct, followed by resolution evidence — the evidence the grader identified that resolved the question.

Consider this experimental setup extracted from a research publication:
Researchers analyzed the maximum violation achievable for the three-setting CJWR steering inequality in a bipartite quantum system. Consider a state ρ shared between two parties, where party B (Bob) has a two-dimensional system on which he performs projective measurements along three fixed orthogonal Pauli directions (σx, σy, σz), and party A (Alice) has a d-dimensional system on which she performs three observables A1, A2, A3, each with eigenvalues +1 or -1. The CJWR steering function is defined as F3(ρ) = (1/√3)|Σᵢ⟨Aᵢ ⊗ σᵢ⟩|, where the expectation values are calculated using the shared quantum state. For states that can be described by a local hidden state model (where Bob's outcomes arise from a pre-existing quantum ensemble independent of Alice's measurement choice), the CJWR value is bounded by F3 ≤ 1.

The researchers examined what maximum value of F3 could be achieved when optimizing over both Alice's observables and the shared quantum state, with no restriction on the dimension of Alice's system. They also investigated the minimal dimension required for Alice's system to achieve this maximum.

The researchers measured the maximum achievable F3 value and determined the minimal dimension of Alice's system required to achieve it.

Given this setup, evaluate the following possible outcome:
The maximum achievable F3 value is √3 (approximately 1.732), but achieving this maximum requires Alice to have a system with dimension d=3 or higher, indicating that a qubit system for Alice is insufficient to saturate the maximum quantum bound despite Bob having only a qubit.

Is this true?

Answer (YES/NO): NO